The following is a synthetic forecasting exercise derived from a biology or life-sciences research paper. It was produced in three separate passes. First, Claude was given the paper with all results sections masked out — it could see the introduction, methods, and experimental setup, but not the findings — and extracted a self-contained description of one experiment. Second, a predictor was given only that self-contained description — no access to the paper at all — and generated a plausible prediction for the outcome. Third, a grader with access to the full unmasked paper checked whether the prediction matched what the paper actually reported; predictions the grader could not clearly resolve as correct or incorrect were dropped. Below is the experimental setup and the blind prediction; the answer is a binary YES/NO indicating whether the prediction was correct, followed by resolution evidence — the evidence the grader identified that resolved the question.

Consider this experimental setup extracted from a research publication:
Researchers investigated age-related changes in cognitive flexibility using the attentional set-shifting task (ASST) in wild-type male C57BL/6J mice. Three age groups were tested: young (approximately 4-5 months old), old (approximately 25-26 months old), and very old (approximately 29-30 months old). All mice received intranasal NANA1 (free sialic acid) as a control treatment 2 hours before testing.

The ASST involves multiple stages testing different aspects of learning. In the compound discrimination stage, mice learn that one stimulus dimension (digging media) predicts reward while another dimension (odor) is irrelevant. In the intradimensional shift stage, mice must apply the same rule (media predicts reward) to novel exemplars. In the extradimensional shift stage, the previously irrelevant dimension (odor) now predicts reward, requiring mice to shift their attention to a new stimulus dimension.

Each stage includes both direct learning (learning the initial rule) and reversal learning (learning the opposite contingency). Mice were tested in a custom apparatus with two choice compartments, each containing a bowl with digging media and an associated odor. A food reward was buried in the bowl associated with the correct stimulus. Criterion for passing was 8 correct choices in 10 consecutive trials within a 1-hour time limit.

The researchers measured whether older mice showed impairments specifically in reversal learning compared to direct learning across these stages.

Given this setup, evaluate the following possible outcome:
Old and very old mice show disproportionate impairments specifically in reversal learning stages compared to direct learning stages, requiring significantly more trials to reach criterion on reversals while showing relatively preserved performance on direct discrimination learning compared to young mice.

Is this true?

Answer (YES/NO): NO